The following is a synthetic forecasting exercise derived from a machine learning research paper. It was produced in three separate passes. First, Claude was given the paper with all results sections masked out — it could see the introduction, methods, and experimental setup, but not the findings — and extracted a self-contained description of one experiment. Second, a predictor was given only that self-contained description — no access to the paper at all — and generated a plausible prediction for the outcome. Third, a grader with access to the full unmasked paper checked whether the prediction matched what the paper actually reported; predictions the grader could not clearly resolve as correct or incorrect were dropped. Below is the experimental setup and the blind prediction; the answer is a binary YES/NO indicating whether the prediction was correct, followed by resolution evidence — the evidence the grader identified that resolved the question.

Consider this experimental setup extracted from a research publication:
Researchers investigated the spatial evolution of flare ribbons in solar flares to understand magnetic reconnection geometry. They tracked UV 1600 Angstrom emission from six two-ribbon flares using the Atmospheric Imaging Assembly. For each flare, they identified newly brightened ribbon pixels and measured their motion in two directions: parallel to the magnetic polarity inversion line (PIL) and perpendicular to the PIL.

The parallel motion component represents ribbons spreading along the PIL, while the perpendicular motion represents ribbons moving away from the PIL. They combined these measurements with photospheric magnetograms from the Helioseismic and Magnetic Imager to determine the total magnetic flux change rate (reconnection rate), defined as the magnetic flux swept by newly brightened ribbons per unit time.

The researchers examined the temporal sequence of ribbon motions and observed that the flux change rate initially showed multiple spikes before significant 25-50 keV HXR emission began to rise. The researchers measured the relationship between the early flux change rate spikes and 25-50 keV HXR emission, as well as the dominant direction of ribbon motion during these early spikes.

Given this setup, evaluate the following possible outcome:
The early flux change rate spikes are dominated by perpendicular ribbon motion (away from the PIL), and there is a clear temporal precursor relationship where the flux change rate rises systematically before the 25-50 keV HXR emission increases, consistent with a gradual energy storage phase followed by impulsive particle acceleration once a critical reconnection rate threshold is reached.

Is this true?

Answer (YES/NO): NO